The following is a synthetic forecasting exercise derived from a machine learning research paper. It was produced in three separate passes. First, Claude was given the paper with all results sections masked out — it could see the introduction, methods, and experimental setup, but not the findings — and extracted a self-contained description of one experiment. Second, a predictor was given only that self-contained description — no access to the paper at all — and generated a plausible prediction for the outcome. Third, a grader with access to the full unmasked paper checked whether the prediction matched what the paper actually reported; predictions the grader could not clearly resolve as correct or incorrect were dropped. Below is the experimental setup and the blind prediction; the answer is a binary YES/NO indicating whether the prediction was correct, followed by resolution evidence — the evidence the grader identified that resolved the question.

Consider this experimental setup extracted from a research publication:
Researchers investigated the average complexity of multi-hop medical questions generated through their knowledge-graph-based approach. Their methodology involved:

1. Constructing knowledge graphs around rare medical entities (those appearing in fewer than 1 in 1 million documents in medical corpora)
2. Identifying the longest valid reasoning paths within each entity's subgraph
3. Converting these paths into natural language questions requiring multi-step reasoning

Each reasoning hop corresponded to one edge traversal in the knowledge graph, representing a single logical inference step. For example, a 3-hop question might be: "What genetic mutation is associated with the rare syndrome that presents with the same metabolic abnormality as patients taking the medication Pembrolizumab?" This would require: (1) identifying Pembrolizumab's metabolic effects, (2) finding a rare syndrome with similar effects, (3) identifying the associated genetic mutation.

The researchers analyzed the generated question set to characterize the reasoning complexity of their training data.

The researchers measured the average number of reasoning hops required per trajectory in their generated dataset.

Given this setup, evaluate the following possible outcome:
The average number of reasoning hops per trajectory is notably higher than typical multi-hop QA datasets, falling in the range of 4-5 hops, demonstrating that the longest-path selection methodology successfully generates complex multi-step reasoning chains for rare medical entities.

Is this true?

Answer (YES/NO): YES